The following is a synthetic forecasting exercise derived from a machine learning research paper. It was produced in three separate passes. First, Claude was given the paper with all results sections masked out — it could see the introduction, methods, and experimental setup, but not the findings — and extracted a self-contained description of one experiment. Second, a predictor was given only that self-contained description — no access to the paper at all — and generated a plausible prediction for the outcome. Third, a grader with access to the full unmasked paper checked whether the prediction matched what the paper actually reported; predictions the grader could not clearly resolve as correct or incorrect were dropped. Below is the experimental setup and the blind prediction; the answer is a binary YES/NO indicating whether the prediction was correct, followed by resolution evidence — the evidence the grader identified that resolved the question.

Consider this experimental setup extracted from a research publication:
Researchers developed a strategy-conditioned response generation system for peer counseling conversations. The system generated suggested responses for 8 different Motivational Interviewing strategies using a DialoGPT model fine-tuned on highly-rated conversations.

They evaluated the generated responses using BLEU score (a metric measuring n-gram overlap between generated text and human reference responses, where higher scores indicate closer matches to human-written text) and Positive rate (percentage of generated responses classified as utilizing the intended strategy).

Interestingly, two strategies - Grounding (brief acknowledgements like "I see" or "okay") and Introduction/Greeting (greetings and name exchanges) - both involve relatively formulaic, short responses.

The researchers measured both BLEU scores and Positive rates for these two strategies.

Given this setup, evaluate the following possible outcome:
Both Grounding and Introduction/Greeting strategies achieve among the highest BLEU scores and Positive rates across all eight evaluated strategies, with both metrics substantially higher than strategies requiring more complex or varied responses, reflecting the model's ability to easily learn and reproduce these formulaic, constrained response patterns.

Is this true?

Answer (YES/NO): NO